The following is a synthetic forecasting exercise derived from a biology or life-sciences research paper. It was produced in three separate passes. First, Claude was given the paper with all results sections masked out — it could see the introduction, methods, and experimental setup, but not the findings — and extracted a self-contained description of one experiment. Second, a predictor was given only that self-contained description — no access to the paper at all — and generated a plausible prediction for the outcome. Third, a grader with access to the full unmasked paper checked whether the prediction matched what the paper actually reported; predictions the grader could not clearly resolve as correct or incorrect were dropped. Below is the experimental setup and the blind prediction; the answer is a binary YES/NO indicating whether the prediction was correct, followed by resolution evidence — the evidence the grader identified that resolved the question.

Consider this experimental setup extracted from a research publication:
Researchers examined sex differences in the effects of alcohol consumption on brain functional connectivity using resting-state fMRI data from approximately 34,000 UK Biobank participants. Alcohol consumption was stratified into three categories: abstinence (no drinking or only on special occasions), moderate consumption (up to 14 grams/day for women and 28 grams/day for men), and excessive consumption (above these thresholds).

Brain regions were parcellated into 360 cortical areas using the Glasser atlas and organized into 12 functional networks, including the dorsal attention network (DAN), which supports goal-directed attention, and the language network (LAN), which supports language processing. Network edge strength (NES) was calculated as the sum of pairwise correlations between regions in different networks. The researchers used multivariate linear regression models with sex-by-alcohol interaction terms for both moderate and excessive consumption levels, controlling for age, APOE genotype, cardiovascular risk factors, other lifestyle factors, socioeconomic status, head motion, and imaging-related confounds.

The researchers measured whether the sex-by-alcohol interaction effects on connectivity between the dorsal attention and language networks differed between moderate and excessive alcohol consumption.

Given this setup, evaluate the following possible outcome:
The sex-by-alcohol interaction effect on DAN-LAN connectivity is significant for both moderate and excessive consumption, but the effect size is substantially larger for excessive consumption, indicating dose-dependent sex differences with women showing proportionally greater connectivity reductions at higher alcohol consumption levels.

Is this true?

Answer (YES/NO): NO